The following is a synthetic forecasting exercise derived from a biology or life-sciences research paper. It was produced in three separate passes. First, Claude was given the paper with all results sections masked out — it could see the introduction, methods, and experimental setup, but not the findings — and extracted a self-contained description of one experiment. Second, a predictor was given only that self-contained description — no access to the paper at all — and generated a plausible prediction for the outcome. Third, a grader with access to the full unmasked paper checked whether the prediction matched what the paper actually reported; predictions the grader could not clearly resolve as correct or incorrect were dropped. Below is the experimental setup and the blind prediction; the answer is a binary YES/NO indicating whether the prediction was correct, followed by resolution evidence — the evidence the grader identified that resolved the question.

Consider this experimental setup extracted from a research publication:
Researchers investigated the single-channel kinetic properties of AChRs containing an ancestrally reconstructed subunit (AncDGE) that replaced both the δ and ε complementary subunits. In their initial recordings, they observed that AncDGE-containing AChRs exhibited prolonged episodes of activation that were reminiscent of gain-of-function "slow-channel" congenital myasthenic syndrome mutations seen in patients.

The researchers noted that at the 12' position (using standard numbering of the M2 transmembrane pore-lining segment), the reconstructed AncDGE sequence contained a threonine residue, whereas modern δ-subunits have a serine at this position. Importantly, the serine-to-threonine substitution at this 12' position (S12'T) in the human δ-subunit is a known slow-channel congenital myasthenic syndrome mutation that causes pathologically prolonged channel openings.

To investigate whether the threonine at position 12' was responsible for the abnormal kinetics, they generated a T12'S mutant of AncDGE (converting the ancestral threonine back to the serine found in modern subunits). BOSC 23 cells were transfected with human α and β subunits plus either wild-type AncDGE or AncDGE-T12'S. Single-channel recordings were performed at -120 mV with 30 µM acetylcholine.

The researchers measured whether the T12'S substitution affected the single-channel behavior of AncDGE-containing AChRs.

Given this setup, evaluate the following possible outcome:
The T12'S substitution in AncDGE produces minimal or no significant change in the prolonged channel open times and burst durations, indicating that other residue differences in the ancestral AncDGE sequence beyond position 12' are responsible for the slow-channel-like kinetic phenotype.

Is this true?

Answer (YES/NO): NO